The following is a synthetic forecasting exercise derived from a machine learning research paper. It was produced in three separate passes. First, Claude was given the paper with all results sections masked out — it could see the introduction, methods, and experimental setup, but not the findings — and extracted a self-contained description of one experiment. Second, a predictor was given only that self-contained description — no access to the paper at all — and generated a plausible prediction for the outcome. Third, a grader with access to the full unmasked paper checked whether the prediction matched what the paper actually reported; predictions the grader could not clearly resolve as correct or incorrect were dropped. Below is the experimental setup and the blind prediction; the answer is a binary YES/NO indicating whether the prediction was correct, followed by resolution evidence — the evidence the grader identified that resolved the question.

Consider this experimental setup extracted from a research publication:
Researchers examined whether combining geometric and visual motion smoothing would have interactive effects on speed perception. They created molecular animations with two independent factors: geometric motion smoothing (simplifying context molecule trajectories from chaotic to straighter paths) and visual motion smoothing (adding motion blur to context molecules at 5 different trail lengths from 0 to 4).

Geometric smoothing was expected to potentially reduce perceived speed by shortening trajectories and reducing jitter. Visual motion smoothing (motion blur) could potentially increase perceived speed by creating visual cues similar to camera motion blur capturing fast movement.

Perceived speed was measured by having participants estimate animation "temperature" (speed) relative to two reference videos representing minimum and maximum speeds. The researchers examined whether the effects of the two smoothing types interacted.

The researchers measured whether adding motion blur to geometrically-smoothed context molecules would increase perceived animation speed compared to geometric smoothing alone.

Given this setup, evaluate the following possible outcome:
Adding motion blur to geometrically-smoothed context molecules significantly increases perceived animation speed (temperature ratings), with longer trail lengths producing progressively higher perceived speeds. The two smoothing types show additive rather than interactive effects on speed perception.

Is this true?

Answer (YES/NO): NO